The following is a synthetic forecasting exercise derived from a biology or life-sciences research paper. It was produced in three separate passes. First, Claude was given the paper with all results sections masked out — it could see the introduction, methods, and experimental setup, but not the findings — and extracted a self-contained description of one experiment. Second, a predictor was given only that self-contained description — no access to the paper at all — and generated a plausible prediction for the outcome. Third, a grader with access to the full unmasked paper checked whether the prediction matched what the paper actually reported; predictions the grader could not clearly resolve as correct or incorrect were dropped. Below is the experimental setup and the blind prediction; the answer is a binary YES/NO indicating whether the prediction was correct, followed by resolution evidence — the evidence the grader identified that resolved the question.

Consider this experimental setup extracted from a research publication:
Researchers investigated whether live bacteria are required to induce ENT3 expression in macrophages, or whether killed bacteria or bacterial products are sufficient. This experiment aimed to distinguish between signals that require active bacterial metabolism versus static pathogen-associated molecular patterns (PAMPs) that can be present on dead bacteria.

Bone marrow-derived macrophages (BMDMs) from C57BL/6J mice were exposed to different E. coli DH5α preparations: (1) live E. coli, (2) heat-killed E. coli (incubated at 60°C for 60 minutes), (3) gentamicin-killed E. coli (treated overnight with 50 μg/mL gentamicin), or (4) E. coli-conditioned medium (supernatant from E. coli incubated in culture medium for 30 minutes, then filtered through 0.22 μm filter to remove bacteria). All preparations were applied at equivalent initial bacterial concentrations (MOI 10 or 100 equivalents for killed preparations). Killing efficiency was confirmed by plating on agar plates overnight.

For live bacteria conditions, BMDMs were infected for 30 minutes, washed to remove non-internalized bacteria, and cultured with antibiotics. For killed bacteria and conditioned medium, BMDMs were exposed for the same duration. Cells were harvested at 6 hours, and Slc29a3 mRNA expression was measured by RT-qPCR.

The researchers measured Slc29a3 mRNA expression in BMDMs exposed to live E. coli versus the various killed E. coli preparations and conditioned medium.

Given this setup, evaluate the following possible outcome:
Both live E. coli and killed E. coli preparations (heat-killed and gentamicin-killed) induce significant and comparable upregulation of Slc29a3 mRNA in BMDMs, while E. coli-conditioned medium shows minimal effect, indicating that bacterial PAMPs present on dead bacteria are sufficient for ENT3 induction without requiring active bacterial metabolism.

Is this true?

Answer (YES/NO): NO